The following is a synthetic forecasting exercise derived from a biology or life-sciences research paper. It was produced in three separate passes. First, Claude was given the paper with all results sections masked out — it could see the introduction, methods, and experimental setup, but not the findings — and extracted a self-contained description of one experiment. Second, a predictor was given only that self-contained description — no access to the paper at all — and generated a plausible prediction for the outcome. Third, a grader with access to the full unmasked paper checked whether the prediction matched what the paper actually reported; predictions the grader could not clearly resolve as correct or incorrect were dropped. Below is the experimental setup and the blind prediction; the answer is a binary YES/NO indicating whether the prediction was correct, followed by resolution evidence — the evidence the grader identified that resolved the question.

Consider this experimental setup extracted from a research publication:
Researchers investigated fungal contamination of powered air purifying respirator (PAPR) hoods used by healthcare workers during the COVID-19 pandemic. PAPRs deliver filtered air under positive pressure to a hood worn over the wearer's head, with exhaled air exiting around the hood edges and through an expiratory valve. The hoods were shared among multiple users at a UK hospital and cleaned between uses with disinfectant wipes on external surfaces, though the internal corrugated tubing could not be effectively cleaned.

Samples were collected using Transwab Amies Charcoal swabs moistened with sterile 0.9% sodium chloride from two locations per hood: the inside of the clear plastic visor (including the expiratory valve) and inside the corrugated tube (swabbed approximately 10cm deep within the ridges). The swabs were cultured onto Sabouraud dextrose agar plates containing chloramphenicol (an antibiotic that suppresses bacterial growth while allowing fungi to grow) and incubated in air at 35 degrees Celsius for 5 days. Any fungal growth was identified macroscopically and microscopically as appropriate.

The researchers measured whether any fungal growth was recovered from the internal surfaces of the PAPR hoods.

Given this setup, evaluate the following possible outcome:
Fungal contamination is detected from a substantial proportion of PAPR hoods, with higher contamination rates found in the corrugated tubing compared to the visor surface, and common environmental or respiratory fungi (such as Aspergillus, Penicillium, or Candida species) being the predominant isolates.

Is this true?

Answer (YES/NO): NO